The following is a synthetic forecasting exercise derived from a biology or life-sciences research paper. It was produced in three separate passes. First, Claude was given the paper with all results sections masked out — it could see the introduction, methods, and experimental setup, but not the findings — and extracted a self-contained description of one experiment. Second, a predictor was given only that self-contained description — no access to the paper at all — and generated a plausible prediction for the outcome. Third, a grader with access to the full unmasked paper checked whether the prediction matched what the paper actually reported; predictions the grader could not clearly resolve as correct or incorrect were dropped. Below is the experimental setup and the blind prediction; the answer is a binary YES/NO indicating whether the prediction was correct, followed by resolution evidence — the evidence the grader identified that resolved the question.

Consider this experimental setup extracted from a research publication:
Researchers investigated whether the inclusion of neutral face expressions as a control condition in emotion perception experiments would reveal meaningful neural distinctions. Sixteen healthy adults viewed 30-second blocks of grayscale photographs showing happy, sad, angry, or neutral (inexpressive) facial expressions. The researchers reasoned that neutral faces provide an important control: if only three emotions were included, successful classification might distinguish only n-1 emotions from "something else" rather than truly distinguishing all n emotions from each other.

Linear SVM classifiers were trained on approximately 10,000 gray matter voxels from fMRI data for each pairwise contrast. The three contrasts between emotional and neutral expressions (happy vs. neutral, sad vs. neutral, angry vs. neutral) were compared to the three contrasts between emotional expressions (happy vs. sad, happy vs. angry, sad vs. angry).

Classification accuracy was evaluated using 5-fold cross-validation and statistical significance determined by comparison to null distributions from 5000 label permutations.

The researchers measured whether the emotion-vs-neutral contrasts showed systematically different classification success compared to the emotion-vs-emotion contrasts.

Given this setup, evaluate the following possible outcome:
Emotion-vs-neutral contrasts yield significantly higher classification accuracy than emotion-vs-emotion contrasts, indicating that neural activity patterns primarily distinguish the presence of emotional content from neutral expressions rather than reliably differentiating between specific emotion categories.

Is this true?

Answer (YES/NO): NO